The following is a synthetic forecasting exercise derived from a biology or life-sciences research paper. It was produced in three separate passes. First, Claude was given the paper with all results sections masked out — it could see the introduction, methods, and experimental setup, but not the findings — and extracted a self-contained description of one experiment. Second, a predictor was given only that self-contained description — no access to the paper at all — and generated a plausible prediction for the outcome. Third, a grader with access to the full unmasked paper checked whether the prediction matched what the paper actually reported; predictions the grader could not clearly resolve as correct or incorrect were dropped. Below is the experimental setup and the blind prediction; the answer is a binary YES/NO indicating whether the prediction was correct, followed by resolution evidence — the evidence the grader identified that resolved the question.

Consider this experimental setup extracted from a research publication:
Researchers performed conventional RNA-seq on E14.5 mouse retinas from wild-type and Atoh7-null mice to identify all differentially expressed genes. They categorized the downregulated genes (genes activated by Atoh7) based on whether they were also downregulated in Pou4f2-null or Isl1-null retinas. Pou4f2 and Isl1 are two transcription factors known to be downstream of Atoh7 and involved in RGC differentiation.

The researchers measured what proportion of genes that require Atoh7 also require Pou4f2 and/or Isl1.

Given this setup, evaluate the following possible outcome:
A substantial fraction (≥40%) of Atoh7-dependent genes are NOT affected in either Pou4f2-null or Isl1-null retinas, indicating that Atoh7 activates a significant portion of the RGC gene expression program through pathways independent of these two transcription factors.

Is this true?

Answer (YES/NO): YES